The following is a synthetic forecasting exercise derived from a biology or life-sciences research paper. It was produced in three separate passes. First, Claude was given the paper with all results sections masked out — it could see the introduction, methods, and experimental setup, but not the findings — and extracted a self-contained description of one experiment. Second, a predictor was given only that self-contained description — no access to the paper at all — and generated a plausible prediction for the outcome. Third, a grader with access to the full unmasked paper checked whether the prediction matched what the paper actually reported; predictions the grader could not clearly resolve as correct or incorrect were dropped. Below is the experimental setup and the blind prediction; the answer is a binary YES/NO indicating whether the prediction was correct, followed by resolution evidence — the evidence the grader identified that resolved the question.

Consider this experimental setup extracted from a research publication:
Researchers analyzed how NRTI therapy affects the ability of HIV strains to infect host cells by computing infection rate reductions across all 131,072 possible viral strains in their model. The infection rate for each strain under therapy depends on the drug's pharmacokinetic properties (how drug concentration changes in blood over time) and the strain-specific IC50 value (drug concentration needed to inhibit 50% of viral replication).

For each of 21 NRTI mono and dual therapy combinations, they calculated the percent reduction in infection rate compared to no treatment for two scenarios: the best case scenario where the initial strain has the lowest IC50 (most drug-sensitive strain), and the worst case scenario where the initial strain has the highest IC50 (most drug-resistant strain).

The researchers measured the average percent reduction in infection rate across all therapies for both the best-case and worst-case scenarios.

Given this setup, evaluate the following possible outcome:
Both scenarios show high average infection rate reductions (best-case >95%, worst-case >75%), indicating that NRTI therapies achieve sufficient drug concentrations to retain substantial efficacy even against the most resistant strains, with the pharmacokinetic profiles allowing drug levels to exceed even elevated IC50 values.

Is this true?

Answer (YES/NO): NO